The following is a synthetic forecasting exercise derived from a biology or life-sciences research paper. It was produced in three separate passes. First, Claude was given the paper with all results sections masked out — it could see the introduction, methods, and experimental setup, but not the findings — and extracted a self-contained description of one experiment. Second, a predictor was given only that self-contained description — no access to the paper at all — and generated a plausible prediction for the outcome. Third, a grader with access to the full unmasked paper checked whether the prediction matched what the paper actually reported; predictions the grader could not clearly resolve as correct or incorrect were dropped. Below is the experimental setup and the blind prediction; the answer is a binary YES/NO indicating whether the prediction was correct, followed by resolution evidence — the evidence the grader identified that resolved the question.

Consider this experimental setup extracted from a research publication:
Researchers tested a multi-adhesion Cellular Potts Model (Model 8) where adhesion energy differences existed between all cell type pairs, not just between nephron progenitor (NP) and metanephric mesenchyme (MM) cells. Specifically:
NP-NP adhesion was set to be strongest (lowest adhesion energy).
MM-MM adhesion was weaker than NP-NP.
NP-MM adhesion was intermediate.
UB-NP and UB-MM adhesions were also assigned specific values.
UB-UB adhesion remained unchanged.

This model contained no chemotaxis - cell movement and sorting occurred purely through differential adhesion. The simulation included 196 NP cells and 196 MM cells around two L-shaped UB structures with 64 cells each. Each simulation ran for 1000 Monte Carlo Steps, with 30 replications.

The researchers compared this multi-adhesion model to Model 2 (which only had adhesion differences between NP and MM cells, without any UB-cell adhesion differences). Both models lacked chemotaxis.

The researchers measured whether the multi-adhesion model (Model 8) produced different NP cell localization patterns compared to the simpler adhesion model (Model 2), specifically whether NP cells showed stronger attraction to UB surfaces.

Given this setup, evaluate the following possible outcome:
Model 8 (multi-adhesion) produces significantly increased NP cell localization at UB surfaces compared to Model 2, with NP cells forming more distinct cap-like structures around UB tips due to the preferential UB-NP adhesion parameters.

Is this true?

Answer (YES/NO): NO